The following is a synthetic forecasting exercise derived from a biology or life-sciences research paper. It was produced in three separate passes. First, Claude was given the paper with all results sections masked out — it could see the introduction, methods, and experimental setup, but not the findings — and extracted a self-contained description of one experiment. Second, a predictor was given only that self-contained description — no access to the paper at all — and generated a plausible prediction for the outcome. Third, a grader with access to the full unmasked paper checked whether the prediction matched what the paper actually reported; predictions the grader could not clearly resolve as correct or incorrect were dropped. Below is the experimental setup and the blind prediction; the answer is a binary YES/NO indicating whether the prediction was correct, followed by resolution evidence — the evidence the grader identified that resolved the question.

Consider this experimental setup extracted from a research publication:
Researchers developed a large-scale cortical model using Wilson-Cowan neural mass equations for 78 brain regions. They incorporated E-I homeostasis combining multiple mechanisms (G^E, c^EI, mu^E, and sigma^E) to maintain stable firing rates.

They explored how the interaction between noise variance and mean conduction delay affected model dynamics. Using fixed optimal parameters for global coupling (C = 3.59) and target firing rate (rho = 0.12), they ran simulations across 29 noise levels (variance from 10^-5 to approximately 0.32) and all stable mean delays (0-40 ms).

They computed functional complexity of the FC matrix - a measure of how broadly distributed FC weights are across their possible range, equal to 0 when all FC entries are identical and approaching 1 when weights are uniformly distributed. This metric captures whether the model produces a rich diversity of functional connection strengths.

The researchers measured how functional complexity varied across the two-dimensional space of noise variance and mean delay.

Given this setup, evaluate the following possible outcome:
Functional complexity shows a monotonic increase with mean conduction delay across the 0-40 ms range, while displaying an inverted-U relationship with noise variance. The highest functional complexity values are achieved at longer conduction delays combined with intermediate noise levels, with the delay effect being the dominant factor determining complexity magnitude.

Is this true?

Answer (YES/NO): NO